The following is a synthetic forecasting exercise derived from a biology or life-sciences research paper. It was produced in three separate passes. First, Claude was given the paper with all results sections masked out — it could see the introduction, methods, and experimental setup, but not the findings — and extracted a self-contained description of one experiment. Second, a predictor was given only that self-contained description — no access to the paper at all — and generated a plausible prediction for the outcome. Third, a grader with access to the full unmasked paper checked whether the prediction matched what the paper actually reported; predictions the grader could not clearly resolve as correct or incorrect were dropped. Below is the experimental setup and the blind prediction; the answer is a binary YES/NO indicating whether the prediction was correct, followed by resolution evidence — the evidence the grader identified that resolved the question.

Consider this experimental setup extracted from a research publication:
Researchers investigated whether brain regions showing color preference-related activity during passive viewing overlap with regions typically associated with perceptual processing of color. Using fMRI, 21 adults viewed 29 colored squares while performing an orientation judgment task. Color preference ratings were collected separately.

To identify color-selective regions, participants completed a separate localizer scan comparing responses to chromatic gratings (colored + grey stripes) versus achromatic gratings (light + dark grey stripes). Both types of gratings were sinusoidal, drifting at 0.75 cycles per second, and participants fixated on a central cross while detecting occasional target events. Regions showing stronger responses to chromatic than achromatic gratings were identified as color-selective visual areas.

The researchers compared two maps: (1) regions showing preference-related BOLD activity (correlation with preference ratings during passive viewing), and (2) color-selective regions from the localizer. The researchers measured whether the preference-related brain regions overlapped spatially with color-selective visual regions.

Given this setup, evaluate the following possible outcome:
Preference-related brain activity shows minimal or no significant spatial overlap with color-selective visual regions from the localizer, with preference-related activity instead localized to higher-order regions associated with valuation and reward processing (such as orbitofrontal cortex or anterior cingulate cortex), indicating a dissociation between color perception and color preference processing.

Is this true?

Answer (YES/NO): NO